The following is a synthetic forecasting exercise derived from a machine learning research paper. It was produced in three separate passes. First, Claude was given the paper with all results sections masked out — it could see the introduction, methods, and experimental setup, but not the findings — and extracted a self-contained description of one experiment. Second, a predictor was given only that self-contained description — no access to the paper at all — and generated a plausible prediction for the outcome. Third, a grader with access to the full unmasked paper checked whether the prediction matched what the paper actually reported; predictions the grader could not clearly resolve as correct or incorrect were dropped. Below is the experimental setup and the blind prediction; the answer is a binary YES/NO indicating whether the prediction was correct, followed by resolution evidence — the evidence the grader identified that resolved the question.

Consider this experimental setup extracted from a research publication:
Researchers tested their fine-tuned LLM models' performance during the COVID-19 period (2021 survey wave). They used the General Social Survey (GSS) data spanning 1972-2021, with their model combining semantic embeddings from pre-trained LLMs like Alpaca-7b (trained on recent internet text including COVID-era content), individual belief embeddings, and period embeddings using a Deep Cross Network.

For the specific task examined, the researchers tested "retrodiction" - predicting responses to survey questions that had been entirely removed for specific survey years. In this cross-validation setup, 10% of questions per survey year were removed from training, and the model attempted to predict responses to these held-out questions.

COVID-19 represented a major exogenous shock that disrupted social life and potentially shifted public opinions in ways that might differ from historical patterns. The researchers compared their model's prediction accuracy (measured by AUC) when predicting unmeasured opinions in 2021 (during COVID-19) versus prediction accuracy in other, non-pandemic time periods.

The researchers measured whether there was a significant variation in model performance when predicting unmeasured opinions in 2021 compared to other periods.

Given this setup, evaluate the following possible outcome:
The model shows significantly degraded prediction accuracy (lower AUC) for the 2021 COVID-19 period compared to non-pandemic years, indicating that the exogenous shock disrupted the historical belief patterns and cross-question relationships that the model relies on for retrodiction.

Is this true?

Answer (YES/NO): NO